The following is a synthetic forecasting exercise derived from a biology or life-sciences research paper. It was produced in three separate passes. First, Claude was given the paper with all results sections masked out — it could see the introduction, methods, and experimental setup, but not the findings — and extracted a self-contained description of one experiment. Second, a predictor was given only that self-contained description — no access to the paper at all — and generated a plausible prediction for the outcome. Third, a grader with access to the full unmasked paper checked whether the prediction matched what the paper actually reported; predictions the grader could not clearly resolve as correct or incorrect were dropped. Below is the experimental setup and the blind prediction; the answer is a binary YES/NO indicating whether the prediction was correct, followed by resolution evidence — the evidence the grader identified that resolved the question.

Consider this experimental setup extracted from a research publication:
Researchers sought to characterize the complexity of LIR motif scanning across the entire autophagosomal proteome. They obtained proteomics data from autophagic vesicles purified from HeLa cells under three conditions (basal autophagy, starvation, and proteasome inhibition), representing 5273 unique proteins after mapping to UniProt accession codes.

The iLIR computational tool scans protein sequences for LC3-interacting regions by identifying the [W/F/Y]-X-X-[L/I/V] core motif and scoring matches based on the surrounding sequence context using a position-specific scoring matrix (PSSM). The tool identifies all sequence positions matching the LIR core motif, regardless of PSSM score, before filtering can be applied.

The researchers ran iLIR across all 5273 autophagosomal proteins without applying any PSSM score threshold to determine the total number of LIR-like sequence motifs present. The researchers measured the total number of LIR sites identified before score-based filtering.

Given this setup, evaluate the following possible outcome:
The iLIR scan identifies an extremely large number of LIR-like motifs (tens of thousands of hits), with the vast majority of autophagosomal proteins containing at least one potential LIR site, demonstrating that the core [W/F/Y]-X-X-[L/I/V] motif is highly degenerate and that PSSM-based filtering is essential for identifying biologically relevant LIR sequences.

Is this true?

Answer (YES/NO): YES